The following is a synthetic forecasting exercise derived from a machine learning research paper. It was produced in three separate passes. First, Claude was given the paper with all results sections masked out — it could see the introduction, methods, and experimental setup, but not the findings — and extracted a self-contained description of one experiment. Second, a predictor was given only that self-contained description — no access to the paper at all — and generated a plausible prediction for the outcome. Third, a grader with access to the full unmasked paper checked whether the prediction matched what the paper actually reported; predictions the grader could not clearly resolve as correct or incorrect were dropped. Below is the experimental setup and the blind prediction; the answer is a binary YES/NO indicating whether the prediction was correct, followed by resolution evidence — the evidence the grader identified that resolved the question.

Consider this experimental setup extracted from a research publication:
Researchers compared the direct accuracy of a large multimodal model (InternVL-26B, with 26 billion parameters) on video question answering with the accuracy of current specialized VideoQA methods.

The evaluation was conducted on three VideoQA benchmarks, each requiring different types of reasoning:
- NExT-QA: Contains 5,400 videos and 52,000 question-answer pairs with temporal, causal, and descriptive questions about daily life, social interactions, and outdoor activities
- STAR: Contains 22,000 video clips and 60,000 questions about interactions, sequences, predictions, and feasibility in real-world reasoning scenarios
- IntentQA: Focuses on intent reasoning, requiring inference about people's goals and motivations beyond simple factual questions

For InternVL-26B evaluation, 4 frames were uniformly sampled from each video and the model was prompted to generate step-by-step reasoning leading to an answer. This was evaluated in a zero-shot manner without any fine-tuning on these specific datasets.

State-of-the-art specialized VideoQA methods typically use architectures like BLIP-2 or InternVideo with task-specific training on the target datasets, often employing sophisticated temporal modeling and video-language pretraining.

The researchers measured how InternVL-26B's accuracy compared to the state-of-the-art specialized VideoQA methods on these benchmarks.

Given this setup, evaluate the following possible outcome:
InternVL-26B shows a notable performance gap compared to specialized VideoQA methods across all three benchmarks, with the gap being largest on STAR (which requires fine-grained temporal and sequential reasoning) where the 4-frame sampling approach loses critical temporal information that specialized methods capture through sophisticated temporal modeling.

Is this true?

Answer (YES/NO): NO